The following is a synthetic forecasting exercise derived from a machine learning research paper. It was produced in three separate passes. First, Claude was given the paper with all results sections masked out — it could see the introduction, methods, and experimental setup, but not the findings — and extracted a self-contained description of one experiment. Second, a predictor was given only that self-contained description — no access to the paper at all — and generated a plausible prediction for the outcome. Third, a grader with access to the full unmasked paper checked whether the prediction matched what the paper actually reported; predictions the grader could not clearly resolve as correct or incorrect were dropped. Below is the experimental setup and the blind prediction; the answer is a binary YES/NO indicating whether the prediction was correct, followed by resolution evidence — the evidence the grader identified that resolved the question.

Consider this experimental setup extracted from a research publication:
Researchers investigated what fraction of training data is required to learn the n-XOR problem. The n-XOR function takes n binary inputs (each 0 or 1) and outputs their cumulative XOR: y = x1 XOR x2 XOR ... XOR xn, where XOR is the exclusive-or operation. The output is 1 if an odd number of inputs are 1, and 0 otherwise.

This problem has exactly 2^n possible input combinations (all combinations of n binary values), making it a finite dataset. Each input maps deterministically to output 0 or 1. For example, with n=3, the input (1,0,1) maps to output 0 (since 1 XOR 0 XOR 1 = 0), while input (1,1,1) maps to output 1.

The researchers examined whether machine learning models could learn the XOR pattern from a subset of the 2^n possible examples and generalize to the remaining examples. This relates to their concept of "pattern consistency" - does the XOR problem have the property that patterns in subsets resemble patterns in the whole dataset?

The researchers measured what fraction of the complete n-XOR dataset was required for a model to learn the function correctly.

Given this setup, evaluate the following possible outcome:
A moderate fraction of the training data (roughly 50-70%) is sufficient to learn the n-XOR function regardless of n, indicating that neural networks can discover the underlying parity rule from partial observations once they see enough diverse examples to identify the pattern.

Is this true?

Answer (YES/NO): NO